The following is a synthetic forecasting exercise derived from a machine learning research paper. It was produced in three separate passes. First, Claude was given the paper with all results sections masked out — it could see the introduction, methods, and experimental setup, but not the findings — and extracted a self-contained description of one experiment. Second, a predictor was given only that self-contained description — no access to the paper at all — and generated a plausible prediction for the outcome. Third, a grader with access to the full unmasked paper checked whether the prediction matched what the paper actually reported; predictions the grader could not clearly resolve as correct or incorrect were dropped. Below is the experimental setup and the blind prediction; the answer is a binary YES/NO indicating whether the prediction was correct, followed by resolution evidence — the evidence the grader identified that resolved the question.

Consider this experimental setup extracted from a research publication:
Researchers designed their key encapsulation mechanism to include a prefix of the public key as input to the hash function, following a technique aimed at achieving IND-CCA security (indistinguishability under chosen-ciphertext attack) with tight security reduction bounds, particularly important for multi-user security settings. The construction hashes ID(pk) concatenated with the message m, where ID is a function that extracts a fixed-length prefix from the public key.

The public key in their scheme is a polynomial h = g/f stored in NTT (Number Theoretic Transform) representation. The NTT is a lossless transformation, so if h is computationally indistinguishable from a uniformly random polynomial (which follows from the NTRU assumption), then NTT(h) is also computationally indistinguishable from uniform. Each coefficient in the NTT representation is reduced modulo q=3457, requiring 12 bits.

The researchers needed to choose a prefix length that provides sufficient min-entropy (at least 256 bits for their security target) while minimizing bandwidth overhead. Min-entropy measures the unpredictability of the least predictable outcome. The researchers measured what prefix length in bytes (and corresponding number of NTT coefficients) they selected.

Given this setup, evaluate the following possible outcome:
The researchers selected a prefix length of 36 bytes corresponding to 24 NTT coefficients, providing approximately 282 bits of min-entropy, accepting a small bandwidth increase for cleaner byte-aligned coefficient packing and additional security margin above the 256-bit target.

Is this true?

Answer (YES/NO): NO